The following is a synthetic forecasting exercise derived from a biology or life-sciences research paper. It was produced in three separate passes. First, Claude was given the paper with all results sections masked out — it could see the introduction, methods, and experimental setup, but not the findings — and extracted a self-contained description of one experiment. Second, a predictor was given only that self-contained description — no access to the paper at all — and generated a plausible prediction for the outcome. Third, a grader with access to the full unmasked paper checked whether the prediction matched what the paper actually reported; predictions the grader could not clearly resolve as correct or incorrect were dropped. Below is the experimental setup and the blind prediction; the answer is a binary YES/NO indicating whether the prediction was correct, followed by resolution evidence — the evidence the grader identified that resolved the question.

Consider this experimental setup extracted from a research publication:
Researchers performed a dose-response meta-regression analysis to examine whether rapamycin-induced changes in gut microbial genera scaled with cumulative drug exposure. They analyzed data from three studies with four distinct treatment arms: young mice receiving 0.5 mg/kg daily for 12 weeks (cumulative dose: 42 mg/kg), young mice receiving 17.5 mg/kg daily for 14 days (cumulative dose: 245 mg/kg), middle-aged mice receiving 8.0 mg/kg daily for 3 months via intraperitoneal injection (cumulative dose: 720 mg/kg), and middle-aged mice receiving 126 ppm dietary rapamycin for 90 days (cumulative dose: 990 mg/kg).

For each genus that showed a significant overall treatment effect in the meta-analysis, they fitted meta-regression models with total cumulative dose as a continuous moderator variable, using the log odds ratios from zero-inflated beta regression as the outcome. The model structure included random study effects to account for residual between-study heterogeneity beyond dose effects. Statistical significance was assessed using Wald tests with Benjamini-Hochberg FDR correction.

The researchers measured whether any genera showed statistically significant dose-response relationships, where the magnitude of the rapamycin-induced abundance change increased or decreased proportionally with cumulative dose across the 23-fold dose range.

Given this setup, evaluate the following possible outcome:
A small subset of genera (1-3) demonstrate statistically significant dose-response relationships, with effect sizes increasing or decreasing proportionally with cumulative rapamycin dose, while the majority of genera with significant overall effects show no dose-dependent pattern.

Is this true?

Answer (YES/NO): NO